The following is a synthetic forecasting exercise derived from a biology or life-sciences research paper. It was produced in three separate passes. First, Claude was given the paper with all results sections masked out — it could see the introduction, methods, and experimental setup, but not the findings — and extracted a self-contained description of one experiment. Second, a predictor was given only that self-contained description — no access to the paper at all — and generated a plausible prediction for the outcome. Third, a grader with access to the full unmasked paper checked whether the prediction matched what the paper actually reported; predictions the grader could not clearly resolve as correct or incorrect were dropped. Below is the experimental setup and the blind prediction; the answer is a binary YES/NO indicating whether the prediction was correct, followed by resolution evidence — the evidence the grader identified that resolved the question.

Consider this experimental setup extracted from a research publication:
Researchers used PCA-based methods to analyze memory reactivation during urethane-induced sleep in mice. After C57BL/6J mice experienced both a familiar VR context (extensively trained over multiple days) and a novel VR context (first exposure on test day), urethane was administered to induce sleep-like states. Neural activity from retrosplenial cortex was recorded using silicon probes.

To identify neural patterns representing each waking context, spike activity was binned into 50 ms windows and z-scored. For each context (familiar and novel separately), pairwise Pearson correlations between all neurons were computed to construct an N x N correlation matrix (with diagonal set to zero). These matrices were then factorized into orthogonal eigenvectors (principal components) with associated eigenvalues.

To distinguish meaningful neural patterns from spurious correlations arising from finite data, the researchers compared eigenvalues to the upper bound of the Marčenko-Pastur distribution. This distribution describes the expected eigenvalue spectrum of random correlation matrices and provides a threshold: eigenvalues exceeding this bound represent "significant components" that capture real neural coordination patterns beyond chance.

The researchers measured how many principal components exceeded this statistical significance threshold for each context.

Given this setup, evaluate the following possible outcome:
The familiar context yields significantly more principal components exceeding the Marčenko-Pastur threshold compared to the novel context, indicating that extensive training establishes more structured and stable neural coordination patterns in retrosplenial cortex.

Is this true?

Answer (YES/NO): NO